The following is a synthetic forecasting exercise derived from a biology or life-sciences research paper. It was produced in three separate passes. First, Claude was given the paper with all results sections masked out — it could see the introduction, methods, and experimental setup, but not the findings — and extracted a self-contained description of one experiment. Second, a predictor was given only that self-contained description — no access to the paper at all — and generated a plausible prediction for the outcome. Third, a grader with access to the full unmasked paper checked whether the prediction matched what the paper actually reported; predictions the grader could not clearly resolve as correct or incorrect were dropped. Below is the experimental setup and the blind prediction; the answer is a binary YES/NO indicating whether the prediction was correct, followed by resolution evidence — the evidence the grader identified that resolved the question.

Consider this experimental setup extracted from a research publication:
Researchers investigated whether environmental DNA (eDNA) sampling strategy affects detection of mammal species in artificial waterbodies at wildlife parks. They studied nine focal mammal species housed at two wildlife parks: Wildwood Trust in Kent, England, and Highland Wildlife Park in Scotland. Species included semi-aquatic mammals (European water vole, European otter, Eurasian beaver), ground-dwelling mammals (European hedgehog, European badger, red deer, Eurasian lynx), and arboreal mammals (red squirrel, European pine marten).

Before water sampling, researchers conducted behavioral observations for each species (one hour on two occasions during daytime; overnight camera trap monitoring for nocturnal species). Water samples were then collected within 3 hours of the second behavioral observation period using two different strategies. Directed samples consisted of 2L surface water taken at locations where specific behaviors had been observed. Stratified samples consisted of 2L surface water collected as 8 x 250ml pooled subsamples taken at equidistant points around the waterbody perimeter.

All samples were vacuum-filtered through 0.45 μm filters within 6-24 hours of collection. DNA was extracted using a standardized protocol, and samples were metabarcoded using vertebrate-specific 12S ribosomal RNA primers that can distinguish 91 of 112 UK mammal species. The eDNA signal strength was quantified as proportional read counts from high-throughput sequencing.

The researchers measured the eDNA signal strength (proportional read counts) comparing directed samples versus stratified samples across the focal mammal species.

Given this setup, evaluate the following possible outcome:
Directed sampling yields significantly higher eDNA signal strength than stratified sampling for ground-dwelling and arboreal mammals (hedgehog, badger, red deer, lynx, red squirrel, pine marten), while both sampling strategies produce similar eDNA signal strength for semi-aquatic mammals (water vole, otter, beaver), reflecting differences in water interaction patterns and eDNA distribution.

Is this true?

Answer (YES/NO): NO